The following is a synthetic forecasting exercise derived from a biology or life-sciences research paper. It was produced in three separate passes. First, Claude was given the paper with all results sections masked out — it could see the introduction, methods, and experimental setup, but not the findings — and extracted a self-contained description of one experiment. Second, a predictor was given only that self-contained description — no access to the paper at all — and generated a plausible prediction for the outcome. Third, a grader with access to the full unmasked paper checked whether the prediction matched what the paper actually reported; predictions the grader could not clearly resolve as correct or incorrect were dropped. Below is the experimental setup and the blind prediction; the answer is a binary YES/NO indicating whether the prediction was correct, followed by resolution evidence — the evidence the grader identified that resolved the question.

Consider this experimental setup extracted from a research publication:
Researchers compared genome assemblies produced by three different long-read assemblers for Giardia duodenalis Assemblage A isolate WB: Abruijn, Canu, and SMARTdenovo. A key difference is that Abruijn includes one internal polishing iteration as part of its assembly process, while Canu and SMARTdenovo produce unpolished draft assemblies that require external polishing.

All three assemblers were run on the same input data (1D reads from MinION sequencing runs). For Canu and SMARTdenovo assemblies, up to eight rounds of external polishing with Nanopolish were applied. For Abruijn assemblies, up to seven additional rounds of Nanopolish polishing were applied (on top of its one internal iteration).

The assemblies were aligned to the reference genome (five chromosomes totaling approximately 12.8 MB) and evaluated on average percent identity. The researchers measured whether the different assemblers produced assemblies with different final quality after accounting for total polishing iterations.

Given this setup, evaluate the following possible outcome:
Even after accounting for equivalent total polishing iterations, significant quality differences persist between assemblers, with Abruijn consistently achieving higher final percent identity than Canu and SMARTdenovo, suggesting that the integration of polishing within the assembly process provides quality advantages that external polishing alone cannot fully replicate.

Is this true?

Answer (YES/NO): NO